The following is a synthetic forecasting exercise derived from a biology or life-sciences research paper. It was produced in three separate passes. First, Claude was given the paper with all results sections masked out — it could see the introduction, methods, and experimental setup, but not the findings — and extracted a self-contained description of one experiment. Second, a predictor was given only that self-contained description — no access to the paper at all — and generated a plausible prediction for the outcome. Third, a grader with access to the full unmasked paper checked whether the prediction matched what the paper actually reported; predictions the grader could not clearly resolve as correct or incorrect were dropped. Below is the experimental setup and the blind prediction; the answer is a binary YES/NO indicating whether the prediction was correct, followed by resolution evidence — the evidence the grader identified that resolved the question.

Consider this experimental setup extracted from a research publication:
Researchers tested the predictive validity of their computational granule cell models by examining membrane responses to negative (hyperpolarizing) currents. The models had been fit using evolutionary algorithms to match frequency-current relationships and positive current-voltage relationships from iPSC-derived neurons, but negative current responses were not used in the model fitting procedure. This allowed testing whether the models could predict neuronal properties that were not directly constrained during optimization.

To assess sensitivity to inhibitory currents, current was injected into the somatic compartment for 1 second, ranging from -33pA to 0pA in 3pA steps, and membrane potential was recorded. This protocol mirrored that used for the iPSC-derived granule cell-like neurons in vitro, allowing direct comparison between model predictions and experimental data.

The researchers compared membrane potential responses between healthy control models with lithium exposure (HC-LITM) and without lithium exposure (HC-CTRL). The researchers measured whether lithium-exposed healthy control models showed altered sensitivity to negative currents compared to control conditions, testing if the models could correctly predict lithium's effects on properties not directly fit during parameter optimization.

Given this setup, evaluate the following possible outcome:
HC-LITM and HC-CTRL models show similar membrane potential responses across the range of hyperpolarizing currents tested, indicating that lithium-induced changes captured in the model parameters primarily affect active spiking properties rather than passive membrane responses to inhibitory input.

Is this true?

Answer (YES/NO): NO